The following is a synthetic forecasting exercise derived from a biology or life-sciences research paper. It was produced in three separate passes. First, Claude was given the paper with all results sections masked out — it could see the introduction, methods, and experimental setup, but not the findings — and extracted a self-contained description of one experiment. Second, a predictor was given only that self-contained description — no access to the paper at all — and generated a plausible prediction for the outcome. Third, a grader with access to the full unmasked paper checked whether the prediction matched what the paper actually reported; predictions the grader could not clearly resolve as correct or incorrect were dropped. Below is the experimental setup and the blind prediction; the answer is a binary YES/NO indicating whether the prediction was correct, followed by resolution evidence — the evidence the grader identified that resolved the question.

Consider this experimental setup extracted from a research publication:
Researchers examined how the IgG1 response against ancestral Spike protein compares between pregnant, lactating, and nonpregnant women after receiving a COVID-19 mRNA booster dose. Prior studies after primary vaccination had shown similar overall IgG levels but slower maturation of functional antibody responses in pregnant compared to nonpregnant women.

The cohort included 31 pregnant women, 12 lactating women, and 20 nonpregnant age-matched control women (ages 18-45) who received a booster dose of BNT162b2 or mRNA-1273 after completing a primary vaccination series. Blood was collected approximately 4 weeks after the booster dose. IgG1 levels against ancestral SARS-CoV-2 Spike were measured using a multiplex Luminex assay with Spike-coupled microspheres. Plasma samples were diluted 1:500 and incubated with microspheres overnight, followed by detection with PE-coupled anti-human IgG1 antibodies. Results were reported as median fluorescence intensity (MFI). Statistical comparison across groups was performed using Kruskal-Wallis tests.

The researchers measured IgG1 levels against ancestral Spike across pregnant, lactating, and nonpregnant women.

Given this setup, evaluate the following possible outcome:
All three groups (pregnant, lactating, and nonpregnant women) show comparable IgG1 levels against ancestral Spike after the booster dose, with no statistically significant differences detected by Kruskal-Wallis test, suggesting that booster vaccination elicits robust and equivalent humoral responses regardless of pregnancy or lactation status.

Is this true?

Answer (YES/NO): NO